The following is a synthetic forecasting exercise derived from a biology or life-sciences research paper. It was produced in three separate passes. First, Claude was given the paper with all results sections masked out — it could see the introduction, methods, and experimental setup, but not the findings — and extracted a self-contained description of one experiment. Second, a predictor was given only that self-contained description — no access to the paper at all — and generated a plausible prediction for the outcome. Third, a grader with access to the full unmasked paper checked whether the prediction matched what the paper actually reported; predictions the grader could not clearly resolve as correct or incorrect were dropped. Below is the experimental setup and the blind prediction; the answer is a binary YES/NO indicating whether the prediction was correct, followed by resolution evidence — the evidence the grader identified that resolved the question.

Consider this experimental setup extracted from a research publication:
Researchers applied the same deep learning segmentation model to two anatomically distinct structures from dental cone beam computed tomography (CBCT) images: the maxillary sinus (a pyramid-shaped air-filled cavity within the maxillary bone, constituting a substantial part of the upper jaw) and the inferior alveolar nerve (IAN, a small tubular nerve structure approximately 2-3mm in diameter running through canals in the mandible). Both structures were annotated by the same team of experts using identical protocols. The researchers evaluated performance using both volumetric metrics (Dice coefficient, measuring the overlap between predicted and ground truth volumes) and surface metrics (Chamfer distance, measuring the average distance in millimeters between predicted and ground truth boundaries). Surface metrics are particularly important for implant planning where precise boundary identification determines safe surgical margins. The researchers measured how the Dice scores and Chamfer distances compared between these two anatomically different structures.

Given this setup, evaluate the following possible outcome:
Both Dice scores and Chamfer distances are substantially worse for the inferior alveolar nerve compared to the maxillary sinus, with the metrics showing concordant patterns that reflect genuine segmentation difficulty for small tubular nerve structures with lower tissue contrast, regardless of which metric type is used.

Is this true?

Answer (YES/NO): YES